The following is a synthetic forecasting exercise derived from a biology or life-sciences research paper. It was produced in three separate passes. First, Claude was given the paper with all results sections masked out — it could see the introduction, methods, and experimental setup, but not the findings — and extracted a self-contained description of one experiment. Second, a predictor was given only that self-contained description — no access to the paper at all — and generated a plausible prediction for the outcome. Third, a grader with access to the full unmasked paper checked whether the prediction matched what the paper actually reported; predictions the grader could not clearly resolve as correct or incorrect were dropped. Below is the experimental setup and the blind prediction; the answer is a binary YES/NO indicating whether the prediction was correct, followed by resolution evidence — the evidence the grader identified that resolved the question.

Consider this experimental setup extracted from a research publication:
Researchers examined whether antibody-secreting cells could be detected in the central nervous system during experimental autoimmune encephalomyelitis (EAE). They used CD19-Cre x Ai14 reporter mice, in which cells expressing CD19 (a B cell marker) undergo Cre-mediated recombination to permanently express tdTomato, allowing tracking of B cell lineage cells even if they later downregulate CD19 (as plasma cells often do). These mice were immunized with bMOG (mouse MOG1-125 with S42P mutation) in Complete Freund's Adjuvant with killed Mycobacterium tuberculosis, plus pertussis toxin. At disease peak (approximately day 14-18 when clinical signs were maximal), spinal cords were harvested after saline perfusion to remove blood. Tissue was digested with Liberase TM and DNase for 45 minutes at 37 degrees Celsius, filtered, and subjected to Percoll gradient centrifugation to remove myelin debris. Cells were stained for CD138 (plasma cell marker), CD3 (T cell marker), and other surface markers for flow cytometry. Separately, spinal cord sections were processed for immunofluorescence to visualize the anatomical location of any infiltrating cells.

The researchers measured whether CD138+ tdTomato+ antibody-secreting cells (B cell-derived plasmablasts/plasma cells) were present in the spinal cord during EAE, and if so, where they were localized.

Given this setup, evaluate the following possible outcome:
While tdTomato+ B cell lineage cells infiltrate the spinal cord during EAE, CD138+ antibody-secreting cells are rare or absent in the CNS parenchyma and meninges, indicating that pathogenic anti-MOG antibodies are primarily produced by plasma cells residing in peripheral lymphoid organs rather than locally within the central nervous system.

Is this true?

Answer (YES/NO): NO